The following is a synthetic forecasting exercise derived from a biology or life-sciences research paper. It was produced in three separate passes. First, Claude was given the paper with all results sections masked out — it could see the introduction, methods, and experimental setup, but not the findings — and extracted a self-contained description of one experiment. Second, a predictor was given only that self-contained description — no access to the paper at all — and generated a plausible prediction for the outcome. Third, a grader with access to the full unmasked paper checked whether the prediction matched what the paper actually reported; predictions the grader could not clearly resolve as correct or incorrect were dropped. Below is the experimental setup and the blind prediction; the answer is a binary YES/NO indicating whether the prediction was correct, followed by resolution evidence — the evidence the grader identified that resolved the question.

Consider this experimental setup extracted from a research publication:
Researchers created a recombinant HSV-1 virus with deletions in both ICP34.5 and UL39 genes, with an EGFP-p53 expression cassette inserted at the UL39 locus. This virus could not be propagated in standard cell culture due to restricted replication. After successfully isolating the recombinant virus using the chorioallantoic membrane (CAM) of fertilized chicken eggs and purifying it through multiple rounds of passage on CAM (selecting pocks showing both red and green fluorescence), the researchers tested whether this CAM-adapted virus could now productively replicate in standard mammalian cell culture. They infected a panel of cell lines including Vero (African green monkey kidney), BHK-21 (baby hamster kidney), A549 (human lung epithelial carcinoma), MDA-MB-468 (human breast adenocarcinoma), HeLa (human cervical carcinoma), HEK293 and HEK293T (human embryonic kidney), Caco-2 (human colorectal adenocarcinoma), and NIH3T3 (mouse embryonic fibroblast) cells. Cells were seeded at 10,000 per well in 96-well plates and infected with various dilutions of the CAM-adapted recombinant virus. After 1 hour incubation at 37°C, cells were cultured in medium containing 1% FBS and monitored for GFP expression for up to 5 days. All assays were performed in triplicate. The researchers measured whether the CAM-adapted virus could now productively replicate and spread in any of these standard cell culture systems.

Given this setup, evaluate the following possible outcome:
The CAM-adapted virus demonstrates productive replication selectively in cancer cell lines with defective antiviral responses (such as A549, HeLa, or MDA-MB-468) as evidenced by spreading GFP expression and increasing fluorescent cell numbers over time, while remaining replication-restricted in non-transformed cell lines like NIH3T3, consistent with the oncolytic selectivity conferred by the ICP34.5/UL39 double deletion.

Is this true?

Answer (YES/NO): NO